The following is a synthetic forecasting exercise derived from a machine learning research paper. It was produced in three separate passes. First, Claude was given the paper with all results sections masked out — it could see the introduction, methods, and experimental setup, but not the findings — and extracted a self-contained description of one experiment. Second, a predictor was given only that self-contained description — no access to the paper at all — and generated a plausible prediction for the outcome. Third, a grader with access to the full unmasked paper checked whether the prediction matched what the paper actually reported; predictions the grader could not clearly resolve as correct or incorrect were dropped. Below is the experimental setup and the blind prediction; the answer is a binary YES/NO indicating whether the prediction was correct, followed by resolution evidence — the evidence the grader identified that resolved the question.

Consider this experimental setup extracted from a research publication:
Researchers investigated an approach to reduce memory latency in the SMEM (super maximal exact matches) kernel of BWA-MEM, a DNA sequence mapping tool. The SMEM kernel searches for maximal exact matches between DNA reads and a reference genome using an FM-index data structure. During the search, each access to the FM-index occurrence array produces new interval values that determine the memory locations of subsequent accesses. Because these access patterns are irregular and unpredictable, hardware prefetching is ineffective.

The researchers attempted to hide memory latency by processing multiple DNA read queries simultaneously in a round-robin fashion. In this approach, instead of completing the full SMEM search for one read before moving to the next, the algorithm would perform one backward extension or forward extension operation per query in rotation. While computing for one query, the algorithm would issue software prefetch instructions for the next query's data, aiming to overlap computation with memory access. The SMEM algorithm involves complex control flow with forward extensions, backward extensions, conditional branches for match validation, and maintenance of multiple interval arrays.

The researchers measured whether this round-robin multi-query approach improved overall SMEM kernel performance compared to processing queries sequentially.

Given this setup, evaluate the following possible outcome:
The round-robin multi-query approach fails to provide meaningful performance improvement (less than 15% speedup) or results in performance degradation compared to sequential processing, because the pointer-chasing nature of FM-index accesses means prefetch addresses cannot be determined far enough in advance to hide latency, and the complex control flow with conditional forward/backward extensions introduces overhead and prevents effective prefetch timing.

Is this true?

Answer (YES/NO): NO